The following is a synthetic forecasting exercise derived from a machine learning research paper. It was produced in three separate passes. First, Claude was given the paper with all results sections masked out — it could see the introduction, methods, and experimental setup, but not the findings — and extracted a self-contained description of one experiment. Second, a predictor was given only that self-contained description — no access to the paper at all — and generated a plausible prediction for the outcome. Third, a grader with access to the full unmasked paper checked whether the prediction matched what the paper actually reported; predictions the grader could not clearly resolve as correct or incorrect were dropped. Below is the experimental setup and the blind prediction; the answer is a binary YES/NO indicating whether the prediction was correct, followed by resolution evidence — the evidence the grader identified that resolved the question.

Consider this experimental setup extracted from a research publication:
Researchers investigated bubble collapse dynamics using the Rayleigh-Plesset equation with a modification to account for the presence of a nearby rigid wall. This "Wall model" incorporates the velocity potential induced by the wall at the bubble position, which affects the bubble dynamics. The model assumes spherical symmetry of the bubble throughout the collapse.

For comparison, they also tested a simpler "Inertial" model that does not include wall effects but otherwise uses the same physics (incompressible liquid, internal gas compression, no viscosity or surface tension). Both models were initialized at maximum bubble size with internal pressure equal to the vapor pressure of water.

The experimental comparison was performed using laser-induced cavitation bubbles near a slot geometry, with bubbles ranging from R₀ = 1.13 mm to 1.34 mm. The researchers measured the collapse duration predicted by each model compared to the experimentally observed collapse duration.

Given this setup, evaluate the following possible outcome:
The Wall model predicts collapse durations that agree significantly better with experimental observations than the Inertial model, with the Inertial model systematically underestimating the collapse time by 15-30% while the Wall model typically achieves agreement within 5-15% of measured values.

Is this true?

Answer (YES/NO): NO